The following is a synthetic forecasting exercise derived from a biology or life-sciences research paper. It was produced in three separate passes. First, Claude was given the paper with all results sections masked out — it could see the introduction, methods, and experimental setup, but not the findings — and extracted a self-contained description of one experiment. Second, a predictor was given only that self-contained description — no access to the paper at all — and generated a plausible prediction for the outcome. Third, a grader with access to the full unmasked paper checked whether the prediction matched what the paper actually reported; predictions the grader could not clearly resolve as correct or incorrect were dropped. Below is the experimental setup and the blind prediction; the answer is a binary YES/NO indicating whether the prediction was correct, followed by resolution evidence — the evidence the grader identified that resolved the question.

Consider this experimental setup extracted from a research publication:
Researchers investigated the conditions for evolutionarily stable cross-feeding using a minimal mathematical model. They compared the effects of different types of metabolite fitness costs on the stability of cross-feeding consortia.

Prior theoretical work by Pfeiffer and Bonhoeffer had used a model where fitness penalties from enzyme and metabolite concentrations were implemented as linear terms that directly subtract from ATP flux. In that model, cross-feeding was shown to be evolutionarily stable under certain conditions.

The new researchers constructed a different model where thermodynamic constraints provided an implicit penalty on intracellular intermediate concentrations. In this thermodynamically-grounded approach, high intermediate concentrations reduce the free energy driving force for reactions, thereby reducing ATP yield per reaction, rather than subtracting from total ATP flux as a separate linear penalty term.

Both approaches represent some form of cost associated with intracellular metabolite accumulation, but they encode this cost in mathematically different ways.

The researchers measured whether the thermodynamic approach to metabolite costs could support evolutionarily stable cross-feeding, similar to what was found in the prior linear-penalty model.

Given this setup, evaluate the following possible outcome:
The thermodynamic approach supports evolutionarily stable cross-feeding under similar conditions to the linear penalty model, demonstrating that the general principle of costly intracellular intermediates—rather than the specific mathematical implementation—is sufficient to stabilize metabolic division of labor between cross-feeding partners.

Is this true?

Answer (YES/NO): NO